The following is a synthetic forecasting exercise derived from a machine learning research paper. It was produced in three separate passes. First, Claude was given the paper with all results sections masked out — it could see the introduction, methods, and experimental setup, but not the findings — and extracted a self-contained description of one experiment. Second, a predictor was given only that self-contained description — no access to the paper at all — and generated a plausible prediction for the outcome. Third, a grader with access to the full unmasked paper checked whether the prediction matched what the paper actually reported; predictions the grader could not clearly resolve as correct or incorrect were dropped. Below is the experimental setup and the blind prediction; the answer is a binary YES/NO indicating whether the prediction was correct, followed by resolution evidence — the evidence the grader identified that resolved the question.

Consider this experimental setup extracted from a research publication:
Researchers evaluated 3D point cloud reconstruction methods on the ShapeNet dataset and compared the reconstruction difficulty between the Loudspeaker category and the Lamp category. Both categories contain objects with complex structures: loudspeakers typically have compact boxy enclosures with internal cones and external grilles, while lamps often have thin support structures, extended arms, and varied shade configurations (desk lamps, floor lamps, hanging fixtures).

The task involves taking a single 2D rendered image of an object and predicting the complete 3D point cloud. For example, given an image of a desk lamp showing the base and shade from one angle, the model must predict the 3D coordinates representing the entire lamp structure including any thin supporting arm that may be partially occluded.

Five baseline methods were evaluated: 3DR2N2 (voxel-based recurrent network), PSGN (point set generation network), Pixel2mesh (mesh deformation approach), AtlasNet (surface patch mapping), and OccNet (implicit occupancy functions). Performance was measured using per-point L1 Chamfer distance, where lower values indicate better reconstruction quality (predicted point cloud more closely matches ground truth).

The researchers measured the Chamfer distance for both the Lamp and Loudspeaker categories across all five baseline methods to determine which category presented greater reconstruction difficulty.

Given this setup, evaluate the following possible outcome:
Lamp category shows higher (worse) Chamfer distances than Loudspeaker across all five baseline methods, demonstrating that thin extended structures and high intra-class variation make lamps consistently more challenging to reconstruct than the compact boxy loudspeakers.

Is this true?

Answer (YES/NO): NO